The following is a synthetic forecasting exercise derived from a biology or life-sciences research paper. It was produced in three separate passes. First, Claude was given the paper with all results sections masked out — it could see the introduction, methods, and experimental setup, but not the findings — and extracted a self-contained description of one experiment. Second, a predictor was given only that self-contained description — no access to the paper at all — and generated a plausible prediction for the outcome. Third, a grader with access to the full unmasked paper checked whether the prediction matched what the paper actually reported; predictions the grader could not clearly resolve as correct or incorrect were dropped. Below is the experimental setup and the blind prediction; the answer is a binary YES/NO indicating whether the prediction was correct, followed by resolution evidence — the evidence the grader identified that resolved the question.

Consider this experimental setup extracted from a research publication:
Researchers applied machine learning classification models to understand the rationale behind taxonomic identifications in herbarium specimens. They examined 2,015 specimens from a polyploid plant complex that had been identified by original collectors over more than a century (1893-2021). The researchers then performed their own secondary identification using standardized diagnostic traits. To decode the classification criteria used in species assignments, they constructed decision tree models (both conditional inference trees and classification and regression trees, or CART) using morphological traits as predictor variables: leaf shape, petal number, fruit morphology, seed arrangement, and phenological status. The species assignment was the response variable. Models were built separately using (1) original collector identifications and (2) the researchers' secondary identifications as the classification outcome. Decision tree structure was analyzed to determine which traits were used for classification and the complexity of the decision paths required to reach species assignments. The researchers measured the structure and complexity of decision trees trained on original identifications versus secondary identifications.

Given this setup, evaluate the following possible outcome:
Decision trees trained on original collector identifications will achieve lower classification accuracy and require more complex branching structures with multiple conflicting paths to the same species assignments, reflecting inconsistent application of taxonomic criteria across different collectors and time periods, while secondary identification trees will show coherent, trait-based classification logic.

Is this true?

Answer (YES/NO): YES